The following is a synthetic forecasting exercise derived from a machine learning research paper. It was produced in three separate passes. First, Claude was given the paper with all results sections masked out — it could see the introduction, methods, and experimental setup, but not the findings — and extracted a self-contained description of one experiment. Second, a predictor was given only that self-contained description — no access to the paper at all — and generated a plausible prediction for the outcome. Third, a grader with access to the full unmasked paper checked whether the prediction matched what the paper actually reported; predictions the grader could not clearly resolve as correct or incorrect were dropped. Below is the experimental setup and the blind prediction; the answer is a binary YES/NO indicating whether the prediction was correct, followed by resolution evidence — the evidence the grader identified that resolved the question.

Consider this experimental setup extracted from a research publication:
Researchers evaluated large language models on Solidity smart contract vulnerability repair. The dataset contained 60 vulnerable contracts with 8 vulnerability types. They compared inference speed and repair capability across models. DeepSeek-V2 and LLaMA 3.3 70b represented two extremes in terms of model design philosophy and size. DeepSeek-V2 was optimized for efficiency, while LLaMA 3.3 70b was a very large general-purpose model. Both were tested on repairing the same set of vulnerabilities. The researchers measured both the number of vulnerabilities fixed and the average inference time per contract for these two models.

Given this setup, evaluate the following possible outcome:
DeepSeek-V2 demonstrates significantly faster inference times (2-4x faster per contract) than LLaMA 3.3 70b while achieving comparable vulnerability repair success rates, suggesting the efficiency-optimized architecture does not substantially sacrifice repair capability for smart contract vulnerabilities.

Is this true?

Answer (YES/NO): NO